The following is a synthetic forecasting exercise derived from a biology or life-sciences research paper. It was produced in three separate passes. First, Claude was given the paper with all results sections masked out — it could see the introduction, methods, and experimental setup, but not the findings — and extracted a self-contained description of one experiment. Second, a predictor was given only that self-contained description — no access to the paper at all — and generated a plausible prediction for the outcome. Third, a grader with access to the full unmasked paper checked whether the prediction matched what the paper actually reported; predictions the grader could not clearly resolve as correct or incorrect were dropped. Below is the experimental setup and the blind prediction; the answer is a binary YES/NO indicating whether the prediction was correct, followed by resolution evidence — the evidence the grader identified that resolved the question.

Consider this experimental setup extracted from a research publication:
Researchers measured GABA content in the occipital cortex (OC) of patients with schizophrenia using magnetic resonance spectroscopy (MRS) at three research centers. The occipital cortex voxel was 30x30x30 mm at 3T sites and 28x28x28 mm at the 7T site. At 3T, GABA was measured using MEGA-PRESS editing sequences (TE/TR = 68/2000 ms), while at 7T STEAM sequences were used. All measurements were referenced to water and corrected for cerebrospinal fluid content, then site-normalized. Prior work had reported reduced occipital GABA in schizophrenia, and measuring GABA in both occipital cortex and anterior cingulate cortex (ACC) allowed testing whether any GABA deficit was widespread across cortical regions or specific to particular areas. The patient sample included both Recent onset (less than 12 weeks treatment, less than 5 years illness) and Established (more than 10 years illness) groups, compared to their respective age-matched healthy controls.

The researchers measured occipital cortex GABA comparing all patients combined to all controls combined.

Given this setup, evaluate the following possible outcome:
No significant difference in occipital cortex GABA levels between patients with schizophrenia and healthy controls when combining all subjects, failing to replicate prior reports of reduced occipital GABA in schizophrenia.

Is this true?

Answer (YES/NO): NO